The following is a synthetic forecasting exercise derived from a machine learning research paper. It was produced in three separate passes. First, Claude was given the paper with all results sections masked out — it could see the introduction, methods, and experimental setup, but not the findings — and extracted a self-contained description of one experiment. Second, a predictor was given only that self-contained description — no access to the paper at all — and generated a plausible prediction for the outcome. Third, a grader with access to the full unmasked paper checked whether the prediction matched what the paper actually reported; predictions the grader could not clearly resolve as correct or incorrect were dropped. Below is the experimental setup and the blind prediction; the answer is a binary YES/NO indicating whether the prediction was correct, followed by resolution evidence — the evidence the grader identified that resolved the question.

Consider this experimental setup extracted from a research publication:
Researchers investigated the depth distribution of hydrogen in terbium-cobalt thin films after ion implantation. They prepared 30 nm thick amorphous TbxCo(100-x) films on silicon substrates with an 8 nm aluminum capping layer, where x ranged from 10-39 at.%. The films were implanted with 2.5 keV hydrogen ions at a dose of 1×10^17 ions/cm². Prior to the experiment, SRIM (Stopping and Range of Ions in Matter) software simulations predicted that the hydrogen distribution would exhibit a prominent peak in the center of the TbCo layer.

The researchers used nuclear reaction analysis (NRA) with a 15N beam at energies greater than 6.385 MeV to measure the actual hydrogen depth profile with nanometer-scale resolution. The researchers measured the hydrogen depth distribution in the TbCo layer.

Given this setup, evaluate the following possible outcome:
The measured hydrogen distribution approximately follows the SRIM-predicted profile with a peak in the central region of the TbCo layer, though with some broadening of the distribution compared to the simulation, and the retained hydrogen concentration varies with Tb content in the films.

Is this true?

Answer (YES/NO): NO